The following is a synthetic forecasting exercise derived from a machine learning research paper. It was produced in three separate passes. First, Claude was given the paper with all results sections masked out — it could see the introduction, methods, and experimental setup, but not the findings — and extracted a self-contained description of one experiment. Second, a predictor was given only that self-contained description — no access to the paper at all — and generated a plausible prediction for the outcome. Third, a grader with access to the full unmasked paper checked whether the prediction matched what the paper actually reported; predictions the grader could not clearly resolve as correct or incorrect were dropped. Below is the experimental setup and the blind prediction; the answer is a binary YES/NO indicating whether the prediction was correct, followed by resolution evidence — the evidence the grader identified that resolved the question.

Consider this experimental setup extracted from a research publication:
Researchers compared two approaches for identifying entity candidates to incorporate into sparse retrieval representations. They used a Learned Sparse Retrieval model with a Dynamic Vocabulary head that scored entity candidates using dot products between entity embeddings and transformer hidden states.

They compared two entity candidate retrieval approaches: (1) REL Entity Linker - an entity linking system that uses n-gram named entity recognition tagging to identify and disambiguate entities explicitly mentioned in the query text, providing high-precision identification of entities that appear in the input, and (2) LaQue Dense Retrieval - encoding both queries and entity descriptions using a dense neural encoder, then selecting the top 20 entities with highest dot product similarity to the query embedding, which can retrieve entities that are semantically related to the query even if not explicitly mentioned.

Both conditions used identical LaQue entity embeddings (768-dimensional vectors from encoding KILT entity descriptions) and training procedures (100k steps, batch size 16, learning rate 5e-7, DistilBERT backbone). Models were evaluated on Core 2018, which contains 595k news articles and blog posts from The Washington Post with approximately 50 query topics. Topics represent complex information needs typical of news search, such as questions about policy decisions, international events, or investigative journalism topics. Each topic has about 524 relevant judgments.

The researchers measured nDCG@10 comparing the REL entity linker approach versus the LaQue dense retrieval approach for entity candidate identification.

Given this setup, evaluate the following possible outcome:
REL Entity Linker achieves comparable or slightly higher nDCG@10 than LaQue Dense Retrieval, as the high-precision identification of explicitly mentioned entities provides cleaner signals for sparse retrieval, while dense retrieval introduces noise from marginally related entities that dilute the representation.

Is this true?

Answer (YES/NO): NO